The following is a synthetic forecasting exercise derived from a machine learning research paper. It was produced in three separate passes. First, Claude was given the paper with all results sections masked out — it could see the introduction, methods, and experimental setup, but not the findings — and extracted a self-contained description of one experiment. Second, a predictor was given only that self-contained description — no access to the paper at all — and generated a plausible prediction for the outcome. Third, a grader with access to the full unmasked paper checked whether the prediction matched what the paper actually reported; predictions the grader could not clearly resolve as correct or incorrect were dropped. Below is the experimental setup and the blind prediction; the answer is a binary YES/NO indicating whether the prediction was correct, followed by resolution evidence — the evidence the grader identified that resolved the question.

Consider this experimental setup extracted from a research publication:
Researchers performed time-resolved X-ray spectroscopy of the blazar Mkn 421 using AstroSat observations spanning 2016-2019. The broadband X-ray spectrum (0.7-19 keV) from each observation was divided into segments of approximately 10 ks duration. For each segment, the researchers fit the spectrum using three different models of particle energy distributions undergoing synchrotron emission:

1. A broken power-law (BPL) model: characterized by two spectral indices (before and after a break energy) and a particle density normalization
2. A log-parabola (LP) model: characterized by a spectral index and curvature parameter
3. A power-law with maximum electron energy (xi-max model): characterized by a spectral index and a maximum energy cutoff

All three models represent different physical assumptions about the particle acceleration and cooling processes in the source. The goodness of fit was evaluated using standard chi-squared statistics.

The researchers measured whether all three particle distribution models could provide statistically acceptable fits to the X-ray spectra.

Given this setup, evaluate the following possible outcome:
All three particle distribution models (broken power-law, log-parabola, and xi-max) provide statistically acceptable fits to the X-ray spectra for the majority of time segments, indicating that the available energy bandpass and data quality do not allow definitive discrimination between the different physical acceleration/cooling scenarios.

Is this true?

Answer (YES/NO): YES